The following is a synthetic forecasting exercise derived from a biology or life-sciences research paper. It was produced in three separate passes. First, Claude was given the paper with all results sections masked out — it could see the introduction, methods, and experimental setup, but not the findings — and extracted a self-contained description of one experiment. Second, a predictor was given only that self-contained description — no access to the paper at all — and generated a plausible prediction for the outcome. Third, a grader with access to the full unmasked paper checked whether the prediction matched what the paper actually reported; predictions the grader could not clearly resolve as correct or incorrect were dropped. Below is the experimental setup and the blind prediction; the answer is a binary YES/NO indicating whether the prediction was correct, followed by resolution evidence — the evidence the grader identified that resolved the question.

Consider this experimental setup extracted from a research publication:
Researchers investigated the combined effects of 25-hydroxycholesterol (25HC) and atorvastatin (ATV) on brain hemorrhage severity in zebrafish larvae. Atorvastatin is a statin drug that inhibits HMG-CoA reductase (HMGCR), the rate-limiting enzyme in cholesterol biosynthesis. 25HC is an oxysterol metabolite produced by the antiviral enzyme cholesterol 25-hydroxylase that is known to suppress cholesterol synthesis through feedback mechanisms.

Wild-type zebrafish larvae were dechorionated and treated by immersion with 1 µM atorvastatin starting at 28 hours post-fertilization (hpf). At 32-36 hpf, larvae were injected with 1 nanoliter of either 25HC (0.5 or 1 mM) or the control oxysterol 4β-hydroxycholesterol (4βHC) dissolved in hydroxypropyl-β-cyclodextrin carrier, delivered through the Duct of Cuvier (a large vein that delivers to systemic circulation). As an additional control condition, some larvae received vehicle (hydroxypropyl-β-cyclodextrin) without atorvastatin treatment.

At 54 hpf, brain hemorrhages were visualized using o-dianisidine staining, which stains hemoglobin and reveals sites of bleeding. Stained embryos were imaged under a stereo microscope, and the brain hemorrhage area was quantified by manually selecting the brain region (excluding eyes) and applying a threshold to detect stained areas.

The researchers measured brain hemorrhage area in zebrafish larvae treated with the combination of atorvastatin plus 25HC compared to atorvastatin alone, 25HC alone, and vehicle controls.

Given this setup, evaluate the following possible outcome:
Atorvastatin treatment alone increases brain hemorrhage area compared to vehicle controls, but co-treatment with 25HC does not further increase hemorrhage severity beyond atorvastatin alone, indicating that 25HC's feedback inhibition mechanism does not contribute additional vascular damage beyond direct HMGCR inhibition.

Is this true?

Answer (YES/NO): NO